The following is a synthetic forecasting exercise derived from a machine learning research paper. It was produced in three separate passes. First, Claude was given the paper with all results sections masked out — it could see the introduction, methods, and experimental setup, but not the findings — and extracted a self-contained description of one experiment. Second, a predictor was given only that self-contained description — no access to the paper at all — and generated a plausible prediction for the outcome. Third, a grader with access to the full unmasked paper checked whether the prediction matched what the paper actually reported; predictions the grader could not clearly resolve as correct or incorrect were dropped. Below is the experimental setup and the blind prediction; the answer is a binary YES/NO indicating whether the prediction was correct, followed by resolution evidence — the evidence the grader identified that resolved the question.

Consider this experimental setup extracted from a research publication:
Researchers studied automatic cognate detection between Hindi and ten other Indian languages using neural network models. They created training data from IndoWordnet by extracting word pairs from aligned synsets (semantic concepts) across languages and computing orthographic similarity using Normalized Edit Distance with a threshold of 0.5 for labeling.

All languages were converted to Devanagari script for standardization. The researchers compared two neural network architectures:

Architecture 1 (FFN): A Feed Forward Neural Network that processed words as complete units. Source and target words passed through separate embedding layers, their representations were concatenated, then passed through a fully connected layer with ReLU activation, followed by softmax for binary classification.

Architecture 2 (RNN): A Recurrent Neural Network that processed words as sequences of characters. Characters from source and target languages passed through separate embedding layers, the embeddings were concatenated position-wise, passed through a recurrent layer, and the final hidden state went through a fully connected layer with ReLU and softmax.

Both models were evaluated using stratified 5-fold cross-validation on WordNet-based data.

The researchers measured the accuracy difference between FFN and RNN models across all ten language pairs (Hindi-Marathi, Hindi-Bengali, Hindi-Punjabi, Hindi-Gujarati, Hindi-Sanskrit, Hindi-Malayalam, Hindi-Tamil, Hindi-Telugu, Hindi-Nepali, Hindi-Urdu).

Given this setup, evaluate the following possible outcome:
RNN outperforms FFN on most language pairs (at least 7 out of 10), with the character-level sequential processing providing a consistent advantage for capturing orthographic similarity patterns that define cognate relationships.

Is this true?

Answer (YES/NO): YES